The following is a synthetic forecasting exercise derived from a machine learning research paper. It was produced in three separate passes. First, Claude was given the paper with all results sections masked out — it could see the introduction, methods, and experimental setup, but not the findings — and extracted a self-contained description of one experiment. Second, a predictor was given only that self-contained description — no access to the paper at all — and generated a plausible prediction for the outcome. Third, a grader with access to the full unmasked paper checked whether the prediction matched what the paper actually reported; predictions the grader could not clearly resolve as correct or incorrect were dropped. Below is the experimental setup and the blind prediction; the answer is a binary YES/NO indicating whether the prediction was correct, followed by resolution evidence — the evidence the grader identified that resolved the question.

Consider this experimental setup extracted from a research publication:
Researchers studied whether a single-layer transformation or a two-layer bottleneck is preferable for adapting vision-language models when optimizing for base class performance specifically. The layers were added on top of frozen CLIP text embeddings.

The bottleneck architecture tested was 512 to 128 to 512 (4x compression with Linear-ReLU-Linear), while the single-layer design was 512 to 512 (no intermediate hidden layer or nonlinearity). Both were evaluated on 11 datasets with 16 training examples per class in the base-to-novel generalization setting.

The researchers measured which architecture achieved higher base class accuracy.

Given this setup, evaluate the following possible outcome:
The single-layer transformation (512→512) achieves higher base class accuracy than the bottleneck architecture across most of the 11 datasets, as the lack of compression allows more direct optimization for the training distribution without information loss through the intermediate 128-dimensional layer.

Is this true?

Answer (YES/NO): YES